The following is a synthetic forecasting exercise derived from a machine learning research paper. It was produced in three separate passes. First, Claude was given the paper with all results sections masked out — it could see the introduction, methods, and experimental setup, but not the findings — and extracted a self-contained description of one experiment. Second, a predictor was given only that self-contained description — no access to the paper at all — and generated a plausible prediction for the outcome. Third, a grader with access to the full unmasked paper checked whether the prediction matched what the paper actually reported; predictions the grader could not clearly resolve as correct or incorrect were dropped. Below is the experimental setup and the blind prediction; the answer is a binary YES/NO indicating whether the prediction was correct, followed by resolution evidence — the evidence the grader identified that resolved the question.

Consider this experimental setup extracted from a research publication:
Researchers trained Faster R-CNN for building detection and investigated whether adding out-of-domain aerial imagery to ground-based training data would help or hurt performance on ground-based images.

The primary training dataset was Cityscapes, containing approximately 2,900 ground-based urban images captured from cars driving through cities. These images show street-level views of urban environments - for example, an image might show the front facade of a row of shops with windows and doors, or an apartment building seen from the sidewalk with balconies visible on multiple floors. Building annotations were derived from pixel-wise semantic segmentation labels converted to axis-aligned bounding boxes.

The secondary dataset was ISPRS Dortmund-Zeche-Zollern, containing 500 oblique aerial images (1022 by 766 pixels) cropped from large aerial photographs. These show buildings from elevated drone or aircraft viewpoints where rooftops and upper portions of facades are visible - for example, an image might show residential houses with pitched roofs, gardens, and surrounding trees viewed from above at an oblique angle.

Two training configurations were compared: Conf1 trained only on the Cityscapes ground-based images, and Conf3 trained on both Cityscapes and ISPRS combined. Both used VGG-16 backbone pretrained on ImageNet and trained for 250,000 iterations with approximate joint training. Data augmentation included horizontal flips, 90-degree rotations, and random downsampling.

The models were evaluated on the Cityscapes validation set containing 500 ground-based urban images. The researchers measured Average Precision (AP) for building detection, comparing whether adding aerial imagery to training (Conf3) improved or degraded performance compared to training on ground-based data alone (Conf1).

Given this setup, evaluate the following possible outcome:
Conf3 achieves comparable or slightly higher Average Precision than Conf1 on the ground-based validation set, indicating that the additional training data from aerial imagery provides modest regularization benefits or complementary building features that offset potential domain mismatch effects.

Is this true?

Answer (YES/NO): YES